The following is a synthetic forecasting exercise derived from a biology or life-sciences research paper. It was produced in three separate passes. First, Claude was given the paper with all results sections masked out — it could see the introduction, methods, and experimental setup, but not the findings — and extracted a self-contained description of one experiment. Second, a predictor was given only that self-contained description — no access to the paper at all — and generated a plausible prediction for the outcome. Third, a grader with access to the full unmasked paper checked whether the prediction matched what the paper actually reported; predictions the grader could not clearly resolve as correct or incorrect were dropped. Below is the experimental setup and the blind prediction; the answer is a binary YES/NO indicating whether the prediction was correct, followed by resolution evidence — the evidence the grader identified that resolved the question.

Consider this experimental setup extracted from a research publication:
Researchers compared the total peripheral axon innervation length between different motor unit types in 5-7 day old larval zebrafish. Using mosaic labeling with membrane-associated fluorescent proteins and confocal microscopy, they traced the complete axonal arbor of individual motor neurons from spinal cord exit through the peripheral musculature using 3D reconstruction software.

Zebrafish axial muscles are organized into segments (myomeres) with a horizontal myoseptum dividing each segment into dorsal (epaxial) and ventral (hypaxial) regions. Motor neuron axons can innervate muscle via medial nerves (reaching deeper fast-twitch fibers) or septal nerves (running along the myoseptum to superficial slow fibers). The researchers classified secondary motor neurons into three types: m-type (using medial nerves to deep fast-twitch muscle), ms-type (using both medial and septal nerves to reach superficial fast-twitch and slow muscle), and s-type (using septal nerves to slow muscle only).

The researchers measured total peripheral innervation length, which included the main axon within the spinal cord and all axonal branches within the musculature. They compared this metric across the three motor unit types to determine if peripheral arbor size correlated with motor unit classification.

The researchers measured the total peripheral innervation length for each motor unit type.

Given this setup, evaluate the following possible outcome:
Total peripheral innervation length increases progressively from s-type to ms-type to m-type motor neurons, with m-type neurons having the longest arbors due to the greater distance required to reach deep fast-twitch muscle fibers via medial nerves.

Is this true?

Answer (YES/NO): NO